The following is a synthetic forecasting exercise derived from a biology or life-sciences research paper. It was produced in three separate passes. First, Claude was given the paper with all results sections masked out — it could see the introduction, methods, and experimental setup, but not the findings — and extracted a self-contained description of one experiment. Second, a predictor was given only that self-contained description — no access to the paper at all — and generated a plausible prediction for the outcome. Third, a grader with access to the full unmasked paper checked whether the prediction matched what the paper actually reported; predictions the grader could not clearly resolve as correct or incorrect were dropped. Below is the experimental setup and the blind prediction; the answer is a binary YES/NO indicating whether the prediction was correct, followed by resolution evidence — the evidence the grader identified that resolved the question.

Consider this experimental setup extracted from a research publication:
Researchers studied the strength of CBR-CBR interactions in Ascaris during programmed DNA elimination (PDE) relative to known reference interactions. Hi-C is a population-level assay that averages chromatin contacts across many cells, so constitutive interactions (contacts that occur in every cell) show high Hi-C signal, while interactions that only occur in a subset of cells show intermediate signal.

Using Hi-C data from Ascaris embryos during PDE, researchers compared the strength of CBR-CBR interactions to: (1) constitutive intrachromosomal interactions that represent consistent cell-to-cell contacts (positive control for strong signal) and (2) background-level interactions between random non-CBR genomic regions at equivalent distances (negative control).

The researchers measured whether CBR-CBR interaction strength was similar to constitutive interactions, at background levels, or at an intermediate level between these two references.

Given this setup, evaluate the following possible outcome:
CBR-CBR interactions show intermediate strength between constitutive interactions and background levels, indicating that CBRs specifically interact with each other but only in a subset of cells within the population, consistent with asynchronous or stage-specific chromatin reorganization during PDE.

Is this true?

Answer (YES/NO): YES